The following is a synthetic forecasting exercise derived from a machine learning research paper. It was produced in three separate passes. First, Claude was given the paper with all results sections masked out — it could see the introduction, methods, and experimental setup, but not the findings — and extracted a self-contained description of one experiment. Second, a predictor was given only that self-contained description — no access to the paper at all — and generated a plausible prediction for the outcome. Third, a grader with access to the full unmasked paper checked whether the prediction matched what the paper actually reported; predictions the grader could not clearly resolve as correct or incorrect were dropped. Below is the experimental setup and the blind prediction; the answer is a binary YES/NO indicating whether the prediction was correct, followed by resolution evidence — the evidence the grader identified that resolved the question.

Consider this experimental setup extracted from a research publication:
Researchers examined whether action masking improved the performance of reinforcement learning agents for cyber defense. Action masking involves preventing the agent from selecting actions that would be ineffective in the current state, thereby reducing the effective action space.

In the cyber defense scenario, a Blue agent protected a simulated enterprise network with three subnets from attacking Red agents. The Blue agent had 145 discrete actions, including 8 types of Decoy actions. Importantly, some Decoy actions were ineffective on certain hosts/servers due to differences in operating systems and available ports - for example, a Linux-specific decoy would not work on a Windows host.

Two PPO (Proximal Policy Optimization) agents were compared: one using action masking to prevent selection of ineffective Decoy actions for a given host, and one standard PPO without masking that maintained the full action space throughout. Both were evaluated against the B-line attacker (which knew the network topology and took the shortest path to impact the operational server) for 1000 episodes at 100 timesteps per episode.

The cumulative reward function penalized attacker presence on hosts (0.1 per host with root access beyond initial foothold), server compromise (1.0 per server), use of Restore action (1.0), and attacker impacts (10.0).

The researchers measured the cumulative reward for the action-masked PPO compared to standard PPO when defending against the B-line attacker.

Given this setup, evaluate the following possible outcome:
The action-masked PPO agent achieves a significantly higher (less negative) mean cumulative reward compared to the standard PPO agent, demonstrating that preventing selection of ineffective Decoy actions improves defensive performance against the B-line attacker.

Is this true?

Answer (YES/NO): NO